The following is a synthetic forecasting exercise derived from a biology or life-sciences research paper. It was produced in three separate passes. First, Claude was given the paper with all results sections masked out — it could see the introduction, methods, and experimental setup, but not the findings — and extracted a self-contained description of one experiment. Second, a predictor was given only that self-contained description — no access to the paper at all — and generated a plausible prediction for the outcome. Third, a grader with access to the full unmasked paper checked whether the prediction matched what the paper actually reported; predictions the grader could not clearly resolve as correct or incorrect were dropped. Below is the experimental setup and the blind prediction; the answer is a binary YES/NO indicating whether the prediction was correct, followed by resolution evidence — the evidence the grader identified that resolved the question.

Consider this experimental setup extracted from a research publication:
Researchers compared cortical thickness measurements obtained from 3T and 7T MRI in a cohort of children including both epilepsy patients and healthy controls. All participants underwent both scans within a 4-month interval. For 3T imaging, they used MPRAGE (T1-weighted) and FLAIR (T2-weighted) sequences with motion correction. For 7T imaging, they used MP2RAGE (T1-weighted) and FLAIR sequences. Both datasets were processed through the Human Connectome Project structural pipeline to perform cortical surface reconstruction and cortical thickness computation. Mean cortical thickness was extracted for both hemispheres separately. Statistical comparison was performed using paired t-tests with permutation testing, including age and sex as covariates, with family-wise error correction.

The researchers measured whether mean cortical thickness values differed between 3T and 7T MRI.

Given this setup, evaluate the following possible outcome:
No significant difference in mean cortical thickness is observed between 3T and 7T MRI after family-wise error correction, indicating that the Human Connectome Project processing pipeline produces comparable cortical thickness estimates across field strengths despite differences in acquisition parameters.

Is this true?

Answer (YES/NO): NO